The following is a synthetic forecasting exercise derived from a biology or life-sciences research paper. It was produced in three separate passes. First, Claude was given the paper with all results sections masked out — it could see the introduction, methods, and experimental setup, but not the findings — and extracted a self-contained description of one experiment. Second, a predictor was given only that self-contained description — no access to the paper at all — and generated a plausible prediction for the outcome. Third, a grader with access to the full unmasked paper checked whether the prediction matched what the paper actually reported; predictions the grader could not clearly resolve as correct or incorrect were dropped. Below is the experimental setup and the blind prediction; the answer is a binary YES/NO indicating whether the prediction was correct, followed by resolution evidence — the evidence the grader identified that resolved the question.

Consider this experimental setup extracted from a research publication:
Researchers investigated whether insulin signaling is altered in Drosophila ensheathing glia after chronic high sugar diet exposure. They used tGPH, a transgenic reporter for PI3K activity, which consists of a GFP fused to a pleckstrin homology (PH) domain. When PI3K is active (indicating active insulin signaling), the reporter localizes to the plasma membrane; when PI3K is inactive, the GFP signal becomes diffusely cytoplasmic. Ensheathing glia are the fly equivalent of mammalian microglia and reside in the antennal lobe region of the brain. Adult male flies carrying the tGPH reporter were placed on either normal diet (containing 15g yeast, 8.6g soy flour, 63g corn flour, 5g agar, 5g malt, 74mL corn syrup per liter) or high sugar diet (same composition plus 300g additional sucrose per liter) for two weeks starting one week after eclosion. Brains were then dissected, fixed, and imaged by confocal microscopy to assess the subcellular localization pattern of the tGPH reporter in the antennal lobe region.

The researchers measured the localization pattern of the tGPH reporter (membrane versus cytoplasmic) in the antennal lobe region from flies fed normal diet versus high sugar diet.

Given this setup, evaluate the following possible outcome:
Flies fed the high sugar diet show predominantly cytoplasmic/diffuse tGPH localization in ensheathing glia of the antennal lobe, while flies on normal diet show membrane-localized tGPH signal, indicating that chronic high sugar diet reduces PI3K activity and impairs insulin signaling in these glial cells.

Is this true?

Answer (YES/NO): YES